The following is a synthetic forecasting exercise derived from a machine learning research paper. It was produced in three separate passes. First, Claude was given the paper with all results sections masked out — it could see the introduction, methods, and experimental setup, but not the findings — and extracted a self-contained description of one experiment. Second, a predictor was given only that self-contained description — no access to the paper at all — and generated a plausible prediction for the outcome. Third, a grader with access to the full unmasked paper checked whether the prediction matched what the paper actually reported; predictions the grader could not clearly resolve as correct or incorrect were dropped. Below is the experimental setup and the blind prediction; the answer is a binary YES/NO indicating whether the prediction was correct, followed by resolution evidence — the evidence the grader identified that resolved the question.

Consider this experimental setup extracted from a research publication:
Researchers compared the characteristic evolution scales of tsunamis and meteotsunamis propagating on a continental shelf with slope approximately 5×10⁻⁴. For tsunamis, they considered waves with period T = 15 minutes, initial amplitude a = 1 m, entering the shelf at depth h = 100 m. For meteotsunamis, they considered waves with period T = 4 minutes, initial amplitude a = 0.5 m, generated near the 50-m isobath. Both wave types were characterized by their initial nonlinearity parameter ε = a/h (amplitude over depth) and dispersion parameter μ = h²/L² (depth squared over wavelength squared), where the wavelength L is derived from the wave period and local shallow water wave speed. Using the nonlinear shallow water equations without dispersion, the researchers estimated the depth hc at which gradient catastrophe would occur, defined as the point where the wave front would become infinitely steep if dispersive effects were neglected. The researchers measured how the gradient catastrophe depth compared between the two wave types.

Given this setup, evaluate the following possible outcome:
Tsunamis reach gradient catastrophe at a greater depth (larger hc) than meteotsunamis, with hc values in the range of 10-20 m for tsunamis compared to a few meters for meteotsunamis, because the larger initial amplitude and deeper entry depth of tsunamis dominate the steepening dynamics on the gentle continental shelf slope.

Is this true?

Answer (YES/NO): NO